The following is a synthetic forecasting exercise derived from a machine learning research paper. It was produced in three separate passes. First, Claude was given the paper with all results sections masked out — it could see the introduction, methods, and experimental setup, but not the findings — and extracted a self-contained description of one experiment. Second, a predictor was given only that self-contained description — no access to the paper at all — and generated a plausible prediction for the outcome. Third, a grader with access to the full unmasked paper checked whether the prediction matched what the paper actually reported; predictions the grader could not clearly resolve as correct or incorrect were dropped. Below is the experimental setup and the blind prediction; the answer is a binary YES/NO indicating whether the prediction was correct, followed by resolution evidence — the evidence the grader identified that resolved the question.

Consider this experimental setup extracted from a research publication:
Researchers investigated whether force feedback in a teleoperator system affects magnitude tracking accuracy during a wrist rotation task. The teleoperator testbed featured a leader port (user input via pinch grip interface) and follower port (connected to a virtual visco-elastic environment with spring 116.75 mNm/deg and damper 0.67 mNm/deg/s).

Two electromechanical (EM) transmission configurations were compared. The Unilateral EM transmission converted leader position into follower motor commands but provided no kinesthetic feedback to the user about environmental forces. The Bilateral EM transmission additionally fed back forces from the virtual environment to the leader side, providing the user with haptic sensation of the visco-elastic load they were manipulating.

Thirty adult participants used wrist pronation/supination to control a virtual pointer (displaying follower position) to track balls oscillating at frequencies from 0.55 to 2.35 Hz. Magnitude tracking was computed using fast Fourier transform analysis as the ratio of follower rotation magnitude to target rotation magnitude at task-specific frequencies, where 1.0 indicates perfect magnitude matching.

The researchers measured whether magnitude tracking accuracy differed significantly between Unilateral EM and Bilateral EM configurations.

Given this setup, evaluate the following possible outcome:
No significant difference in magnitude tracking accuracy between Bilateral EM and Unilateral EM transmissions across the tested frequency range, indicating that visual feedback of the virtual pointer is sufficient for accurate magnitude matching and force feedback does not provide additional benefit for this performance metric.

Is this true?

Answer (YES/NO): YES